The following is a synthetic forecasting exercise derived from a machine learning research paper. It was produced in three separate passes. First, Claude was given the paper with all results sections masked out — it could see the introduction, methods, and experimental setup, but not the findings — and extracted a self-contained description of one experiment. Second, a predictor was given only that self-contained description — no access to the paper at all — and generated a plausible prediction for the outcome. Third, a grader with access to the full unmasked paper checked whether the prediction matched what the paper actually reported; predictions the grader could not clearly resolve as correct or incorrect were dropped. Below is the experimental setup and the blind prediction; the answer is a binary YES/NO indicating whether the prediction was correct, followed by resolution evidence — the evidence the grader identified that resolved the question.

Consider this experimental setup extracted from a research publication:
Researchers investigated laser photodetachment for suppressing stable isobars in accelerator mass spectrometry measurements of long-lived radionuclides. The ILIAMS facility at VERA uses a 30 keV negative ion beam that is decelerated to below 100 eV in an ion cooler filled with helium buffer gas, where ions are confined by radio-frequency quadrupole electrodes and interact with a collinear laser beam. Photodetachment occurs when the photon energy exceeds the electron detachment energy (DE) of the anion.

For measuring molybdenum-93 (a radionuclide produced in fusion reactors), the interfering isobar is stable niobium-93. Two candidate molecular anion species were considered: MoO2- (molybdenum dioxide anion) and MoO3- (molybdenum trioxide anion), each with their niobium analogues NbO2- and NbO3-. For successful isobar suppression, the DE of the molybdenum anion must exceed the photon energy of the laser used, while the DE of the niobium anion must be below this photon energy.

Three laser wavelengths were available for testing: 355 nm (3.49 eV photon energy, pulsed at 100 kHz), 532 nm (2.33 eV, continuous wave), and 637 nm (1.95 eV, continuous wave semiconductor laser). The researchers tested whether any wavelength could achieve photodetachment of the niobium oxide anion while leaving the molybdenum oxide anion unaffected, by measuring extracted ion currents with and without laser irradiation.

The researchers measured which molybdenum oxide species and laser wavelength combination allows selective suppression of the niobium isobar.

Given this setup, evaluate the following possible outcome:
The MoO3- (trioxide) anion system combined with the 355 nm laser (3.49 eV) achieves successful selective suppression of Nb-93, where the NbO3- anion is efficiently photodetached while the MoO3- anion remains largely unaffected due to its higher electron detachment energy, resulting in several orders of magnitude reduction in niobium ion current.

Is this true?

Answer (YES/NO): NO